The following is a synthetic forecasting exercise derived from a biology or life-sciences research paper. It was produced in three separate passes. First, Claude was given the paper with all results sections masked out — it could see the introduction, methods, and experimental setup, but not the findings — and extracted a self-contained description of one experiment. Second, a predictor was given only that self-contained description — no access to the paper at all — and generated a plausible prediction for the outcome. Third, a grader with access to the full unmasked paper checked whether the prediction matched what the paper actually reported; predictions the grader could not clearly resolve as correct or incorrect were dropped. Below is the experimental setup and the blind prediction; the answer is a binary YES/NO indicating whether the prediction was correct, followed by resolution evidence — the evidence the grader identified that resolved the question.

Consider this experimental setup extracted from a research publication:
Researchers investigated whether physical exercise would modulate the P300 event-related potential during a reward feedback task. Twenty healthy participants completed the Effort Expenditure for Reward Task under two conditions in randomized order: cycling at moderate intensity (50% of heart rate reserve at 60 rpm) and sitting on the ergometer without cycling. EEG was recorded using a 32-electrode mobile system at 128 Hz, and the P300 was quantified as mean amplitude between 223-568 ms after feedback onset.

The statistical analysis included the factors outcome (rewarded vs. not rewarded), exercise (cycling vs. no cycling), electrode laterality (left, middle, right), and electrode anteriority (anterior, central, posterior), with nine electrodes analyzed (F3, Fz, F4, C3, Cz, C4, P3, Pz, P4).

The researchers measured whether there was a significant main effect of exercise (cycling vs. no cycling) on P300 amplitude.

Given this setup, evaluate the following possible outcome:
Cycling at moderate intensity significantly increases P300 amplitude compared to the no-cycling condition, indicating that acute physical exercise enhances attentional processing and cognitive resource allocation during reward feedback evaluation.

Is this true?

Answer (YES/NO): NO